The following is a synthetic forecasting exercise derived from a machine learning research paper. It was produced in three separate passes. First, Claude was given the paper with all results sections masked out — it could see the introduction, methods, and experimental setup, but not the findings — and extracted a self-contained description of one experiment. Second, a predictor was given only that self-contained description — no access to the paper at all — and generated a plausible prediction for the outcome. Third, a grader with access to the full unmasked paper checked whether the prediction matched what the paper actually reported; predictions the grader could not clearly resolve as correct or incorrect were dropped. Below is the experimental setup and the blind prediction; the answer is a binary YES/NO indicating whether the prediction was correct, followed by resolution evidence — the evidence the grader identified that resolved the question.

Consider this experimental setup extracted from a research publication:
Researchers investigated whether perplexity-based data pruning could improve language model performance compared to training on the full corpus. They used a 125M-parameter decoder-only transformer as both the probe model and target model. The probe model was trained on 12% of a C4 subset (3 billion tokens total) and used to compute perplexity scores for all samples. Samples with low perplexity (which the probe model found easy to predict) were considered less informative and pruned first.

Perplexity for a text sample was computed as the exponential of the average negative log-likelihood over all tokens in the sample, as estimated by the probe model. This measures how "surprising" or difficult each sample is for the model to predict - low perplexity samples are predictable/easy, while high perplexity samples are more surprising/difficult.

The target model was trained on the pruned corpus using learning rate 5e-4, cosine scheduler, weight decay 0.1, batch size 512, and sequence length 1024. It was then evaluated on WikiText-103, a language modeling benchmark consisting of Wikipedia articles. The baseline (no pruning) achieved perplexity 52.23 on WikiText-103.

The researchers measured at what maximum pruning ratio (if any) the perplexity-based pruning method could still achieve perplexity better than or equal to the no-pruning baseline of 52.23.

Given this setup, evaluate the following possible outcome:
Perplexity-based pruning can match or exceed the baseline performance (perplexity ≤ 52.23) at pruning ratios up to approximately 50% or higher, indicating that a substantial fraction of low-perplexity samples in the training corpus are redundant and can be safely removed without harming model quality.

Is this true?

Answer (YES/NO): NO